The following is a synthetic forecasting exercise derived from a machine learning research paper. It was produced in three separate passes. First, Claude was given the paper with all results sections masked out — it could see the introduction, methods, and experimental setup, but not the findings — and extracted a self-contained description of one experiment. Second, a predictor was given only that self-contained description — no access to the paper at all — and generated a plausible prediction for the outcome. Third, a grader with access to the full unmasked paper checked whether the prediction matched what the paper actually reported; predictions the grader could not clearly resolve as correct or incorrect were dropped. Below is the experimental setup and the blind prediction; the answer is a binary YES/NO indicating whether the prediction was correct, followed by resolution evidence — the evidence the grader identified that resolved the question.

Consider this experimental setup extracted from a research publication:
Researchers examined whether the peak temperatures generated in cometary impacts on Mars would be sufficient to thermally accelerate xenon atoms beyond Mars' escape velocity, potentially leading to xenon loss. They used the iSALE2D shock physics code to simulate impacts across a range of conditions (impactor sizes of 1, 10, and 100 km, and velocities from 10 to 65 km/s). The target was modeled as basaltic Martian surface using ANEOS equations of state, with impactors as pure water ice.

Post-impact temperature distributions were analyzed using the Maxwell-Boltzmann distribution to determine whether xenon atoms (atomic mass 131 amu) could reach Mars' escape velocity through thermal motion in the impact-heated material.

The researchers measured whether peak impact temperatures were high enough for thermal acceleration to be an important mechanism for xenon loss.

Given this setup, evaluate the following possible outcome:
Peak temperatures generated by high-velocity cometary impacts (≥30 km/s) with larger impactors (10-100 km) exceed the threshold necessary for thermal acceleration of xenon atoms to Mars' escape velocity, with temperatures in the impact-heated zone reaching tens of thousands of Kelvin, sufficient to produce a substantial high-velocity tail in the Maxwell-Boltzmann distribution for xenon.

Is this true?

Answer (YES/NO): NO